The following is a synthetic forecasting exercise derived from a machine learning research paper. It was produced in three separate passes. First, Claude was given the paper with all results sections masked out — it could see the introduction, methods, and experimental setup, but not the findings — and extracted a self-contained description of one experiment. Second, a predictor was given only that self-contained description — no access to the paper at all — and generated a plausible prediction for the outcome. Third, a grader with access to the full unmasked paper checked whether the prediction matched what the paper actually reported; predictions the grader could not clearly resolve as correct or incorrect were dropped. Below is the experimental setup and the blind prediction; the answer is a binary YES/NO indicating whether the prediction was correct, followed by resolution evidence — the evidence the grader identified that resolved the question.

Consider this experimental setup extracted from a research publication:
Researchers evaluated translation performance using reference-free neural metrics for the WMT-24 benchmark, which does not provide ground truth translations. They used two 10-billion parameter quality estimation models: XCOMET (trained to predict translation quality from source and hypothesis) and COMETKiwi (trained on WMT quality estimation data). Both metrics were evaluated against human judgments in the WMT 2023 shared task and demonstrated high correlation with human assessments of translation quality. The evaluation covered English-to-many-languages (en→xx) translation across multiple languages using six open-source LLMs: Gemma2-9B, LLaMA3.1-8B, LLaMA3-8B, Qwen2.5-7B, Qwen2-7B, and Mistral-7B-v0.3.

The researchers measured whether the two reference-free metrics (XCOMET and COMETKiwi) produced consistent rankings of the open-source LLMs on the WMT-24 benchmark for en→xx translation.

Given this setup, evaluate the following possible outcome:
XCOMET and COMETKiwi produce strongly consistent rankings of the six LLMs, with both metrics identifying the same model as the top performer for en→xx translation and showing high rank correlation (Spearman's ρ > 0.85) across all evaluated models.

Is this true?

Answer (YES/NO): YES